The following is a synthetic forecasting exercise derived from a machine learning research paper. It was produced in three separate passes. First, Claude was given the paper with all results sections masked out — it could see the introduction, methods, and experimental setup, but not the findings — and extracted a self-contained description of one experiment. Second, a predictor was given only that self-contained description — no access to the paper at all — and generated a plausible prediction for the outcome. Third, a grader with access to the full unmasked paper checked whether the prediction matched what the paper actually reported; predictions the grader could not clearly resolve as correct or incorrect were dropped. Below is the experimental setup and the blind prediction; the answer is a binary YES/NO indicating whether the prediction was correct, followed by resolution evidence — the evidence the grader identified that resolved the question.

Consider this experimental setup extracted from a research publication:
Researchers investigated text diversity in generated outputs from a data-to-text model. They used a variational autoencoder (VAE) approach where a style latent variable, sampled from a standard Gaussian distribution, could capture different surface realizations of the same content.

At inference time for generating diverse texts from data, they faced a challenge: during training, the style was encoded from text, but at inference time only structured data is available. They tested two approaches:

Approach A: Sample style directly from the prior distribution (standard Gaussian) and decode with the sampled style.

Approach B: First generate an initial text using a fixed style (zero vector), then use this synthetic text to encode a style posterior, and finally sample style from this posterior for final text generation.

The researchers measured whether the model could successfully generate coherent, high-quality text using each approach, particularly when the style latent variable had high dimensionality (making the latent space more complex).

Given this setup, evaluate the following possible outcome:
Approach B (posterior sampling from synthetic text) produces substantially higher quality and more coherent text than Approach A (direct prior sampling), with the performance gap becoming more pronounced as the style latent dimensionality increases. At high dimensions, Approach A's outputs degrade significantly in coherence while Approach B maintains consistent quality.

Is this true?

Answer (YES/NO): NO